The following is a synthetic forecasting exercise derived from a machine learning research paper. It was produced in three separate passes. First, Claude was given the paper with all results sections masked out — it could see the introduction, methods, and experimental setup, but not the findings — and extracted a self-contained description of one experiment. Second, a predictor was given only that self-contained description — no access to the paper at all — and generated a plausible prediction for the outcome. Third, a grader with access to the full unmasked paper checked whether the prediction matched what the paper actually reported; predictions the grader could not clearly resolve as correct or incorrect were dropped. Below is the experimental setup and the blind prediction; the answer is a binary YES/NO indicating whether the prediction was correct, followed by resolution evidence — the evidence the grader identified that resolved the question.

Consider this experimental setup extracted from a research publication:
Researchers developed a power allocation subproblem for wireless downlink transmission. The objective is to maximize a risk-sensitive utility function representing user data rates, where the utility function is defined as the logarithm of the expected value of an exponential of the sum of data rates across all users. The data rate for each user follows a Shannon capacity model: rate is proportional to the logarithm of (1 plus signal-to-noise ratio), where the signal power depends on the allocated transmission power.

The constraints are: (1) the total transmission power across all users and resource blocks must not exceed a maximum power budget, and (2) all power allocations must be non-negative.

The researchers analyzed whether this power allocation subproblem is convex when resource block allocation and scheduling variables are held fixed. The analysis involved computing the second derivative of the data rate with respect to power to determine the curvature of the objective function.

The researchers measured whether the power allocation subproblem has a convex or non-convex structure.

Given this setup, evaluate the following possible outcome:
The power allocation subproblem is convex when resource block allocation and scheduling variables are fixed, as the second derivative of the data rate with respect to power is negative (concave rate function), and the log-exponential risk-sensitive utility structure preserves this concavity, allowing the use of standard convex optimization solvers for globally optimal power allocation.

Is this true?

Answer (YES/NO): YES